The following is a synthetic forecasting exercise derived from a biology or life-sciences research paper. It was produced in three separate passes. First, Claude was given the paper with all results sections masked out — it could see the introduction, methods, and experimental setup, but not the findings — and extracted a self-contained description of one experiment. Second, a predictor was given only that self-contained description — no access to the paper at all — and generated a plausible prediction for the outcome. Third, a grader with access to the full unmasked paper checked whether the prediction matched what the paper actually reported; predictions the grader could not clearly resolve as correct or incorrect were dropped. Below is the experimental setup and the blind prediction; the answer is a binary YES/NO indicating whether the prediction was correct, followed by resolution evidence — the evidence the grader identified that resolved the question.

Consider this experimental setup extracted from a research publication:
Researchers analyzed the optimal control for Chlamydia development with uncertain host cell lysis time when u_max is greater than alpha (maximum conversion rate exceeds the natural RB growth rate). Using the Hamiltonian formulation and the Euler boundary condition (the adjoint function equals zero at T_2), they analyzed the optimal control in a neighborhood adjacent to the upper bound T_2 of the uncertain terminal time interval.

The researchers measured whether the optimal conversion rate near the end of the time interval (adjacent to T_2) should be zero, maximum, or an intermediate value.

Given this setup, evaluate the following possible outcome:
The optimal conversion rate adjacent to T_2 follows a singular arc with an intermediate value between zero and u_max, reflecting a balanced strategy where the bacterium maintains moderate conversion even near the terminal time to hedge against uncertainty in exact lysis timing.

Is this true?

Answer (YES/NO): NO